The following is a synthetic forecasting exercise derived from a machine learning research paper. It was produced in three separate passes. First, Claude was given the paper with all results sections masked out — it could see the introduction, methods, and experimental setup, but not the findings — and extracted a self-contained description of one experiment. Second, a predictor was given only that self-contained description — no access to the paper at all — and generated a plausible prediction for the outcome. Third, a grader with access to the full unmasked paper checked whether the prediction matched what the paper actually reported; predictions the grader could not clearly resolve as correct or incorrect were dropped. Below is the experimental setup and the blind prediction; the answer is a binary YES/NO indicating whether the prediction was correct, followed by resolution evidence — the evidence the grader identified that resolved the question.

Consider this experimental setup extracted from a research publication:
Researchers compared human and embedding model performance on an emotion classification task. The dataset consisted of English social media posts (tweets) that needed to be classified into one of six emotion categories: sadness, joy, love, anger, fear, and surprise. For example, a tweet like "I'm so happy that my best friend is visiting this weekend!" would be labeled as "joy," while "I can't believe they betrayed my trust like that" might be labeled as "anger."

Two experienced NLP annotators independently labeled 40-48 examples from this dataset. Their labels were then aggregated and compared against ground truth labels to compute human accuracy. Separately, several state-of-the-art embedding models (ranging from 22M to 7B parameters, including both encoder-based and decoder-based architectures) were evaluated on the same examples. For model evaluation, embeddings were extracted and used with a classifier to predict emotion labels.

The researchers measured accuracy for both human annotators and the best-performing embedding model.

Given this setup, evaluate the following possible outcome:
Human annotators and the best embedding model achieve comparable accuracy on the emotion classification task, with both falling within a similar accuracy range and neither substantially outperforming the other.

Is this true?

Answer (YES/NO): NO